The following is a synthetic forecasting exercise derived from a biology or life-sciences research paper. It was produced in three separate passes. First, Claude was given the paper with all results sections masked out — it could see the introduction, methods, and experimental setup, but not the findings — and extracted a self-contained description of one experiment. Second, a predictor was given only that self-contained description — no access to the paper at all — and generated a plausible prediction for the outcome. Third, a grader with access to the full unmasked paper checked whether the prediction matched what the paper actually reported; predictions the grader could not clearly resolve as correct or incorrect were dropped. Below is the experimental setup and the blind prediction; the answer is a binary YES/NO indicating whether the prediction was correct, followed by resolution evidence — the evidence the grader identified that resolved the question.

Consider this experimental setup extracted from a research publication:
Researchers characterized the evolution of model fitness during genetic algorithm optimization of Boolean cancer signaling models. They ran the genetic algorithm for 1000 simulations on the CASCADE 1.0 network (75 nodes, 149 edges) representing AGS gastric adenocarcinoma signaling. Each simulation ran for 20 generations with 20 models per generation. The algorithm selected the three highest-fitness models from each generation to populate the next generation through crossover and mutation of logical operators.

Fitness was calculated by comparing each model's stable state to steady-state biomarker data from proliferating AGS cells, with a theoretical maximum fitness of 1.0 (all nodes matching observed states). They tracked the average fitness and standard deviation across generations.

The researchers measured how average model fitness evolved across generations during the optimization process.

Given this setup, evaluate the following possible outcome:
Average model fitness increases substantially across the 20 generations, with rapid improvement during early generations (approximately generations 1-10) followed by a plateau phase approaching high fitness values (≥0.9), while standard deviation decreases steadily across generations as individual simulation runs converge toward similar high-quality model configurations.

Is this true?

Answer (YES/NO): NO